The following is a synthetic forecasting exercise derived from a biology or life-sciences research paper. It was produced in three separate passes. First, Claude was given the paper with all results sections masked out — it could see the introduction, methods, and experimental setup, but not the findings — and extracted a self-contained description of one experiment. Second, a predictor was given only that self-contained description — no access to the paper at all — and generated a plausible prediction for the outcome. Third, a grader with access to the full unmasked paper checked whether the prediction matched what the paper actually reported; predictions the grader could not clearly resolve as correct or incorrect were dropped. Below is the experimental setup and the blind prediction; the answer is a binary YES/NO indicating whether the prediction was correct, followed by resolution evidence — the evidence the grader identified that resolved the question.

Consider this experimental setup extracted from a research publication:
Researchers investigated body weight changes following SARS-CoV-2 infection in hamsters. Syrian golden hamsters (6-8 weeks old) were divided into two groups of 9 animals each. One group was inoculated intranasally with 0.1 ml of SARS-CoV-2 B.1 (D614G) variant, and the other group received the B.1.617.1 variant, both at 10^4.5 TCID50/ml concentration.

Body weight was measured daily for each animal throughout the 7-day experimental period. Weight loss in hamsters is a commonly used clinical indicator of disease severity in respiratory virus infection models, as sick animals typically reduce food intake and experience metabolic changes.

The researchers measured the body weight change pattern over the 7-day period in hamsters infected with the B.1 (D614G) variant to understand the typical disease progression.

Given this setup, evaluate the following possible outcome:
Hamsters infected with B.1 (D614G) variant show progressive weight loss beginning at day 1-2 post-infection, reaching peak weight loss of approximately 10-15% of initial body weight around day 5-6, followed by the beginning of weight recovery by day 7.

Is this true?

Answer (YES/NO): NO